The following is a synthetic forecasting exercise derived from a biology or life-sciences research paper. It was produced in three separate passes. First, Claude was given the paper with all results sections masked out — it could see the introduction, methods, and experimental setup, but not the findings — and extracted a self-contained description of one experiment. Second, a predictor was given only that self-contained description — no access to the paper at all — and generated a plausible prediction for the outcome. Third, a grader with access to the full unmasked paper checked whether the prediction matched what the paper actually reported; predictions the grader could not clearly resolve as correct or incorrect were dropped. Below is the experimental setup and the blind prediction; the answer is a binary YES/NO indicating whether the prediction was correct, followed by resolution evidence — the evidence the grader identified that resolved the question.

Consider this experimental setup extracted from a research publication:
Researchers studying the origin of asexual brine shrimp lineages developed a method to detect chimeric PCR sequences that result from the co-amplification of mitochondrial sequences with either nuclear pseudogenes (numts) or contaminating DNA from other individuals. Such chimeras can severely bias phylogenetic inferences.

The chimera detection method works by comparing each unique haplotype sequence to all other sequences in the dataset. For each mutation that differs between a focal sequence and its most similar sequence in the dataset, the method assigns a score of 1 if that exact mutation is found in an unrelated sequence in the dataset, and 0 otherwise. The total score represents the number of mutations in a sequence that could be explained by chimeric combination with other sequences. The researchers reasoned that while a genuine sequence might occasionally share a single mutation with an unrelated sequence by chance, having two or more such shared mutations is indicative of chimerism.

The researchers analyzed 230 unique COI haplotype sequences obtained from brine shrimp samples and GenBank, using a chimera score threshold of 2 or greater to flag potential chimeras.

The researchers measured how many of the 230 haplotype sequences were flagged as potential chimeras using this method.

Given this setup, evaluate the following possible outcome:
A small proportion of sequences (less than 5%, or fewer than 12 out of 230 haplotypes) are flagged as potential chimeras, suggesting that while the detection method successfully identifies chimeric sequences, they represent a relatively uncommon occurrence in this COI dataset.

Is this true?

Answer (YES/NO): NO